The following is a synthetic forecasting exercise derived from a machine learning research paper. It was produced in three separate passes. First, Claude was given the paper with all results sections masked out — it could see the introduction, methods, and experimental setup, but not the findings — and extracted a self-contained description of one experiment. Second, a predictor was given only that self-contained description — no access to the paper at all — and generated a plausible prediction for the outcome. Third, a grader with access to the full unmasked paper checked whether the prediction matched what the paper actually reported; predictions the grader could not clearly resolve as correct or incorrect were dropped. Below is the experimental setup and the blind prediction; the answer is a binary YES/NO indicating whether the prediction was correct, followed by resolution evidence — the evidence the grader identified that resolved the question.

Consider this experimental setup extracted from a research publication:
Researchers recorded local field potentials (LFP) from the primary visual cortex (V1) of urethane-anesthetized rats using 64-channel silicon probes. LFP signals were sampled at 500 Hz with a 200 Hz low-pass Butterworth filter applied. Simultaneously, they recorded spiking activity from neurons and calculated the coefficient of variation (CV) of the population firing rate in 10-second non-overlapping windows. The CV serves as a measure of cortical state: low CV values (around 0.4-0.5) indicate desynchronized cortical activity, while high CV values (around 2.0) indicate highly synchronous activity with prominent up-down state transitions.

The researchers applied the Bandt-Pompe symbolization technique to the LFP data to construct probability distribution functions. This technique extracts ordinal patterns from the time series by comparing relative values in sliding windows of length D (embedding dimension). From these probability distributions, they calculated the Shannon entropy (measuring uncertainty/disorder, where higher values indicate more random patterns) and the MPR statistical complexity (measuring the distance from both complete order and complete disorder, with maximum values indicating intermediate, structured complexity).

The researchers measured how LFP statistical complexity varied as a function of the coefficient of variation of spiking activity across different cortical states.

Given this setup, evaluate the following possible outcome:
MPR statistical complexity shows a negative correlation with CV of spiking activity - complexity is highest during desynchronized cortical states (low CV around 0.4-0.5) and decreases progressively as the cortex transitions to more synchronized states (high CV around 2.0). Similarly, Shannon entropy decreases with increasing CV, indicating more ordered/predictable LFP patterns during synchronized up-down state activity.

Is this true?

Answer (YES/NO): NO